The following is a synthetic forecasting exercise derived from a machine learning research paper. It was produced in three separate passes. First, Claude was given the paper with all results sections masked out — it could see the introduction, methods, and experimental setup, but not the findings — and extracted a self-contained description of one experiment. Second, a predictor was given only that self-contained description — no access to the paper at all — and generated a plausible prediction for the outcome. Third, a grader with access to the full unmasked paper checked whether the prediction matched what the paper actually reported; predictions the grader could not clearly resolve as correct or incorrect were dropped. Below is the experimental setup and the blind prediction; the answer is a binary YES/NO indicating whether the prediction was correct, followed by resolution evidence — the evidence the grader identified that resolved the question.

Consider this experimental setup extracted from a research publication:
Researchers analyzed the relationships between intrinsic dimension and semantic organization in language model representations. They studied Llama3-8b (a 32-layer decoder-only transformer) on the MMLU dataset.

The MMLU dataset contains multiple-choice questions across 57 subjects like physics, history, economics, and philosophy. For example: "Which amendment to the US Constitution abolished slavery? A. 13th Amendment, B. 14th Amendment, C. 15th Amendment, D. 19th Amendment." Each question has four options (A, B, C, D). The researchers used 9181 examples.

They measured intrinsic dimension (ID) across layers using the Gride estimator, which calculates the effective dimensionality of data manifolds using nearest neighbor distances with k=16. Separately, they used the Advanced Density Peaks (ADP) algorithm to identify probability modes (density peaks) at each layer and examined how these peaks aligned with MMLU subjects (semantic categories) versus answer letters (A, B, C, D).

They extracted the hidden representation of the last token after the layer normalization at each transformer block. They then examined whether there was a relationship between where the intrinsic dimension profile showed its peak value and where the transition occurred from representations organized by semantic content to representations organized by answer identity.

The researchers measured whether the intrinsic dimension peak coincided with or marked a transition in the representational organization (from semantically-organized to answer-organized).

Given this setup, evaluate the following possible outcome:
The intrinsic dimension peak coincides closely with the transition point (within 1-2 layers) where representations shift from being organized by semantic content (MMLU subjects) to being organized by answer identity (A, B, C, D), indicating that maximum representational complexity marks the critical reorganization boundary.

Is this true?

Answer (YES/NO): YES